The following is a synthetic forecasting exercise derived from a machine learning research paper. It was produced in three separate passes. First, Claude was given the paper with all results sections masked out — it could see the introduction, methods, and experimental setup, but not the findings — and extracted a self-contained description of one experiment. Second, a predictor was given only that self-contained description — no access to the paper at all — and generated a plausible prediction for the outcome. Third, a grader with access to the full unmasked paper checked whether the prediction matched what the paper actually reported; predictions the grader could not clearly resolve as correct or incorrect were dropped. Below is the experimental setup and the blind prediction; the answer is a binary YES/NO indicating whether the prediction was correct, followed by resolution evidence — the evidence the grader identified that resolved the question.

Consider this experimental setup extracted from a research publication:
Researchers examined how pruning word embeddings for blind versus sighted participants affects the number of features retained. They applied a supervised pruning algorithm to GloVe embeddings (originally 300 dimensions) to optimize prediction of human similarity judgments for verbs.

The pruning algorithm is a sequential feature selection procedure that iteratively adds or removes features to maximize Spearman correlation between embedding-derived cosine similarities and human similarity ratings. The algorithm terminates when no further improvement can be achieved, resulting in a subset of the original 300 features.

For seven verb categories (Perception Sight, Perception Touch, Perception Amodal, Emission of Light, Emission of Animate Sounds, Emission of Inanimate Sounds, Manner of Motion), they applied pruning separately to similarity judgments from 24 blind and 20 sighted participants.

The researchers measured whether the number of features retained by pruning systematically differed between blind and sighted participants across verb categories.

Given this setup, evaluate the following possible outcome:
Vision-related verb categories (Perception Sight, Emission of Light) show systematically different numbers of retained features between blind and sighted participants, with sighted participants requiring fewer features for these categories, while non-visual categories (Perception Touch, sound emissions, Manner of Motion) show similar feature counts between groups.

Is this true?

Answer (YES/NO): NO